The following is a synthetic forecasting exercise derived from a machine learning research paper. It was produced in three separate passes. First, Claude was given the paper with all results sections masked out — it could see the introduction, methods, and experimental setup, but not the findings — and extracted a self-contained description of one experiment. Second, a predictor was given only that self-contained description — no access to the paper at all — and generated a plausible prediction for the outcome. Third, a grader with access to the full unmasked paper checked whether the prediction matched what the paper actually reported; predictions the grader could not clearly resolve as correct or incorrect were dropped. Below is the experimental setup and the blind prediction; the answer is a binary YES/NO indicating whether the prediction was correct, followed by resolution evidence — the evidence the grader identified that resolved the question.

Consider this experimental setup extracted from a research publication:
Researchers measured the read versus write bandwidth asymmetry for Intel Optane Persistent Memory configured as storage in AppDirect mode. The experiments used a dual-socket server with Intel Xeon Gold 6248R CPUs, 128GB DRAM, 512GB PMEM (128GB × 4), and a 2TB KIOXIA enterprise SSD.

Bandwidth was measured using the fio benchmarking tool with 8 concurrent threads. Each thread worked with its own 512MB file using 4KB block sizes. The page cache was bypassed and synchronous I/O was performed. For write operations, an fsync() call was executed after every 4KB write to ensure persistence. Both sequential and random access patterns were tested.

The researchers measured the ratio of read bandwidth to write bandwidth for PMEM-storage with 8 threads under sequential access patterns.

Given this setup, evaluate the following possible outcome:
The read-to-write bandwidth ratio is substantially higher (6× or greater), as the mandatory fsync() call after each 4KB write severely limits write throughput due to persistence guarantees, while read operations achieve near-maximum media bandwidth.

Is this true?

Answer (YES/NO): NO